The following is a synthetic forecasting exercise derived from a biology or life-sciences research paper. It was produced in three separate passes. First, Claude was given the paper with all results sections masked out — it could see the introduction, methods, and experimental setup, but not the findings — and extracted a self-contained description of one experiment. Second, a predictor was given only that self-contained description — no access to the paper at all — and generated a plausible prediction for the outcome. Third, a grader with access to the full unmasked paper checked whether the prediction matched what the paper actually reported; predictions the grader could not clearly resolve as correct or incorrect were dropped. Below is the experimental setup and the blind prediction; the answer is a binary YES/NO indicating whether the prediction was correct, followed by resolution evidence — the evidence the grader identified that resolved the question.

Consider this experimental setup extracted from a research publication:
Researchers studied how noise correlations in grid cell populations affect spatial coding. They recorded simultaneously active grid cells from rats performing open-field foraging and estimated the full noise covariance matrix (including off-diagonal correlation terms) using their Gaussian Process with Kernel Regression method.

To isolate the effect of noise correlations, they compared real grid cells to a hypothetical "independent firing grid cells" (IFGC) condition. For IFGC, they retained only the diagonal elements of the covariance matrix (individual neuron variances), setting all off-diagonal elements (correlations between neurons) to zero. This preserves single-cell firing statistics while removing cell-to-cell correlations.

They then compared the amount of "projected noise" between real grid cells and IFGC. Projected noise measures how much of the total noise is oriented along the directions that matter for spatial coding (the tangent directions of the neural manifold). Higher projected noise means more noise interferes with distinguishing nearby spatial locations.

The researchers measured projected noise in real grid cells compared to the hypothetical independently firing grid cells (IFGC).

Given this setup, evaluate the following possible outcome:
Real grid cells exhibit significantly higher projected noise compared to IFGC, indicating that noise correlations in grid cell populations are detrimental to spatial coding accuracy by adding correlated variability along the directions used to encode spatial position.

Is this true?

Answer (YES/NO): YES